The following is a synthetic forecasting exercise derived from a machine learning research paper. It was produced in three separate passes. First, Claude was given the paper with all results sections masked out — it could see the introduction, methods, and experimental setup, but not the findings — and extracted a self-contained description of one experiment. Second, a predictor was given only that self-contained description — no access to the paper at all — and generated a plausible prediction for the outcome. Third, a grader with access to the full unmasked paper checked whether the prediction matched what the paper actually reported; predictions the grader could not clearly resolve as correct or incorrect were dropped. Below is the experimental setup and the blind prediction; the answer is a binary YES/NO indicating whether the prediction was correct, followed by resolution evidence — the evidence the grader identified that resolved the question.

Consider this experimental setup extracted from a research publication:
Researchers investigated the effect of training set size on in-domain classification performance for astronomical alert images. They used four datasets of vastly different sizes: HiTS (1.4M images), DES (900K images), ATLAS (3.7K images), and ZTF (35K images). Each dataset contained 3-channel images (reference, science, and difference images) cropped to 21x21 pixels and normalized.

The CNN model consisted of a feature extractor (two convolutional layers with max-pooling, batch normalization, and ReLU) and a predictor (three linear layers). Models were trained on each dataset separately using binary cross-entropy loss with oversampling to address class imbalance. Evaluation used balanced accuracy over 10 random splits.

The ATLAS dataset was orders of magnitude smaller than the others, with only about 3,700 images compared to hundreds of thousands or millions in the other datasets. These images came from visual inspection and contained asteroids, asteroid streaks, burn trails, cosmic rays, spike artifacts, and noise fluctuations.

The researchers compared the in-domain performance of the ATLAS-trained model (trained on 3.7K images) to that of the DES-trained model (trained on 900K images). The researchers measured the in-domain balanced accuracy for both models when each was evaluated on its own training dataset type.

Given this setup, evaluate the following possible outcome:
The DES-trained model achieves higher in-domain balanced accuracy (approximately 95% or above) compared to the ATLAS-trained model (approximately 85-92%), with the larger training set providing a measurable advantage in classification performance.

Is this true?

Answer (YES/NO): NO